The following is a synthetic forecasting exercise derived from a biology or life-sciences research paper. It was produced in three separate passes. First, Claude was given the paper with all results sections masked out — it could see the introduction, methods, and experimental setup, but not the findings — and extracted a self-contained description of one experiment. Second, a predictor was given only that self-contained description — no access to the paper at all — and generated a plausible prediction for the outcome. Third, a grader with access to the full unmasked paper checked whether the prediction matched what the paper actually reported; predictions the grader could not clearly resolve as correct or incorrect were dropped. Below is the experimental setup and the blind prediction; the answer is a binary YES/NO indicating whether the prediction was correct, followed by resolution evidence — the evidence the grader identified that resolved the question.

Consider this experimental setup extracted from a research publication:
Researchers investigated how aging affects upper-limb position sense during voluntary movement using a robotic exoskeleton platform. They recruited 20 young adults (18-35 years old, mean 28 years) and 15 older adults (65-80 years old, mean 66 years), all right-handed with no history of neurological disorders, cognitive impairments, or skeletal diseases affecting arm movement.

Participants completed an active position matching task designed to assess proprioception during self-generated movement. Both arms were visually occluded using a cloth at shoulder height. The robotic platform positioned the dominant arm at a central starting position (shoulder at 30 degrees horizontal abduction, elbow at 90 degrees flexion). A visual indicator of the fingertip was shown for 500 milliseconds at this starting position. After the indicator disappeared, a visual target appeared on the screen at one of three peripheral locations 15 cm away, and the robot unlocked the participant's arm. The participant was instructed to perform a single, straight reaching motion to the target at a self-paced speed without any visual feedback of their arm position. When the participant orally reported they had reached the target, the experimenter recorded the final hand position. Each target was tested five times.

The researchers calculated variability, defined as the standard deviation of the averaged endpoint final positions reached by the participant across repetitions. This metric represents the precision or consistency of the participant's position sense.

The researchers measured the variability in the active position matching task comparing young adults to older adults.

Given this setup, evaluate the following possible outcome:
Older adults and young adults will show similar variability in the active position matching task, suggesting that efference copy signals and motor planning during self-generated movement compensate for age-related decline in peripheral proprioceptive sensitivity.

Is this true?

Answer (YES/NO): YES